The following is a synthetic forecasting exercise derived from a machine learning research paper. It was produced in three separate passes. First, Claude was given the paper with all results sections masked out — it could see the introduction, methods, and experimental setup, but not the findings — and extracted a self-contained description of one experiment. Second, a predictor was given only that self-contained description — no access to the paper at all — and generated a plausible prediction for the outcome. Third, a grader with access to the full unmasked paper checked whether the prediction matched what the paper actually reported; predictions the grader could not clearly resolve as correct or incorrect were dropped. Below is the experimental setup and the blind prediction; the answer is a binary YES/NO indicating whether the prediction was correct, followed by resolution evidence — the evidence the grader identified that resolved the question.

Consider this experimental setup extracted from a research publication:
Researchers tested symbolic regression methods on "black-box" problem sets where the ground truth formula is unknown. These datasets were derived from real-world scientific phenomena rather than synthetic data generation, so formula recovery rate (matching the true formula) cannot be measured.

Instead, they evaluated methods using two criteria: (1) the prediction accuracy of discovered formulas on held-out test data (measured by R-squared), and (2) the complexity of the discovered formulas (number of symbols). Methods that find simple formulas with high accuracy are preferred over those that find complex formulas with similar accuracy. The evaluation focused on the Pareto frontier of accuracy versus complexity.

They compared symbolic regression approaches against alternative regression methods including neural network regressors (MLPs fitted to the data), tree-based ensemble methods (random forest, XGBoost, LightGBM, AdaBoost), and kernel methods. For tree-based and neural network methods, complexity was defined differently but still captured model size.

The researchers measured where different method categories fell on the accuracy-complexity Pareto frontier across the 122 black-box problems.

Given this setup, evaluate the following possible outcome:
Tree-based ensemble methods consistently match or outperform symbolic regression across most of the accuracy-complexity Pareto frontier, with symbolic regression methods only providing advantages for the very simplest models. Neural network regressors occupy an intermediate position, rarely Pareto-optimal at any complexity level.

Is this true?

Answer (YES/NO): NO